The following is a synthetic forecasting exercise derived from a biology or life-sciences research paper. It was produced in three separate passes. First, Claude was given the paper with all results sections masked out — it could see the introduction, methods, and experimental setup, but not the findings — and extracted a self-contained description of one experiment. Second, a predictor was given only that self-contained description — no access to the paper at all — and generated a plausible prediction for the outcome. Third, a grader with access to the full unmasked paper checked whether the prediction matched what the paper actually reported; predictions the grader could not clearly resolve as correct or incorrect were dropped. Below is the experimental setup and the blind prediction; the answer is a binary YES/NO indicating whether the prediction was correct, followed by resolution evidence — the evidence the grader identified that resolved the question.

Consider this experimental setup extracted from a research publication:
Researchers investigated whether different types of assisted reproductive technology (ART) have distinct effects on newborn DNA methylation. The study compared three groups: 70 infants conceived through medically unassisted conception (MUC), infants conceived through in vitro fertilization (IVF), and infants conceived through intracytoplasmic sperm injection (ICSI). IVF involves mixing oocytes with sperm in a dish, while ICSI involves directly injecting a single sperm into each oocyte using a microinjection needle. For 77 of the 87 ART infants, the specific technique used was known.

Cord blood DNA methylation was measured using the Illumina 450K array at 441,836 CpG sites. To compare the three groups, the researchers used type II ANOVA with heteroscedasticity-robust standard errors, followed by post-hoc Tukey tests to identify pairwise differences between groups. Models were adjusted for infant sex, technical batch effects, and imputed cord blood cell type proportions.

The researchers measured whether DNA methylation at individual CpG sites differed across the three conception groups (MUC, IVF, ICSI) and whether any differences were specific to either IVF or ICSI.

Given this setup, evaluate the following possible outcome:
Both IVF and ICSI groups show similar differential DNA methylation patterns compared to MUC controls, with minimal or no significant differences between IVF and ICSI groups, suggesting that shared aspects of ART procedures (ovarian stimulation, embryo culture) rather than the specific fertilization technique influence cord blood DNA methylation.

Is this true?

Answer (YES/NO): YES